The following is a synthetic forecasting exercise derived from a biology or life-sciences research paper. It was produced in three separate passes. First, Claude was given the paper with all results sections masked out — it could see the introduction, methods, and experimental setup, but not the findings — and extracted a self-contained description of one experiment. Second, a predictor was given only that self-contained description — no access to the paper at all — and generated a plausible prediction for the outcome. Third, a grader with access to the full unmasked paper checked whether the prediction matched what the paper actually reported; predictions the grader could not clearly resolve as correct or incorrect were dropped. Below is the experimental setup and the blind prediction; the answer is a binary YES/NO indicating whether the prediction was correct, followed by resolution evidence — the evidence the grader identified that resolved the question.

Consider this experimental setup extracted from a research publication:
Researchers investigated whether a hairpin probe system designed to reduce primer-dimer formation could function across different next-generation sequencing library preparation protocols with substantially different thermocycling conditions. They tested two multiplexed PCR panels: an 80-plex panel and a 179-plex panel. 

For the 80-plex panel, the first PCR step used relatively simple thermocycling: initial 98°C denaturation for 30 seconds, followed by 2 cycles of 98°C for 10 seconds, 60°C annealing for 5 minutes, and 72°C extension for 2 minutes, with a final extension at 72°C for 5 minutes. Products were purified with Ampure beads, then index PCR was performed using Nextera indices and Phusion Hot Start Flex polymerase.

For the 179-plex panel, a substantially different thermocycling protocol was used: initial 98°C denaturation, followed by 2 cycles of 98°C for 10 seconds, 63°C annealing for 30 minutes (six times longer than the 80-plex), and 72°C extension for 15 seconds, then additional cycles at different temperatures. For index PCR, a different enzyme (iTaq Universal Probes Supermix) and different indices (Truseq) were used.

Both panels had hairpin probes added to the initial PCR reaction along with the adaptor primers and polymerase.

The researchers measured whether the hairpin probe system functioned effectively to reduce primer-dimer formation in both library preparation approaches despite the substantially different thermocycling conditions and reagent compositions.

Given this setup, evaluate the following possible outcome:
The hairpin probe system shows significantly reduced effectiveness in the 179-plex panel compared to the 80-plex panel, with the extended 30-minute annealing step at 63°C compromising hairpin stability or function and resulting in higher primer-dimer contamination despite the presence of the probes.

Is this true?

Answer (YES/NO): NO